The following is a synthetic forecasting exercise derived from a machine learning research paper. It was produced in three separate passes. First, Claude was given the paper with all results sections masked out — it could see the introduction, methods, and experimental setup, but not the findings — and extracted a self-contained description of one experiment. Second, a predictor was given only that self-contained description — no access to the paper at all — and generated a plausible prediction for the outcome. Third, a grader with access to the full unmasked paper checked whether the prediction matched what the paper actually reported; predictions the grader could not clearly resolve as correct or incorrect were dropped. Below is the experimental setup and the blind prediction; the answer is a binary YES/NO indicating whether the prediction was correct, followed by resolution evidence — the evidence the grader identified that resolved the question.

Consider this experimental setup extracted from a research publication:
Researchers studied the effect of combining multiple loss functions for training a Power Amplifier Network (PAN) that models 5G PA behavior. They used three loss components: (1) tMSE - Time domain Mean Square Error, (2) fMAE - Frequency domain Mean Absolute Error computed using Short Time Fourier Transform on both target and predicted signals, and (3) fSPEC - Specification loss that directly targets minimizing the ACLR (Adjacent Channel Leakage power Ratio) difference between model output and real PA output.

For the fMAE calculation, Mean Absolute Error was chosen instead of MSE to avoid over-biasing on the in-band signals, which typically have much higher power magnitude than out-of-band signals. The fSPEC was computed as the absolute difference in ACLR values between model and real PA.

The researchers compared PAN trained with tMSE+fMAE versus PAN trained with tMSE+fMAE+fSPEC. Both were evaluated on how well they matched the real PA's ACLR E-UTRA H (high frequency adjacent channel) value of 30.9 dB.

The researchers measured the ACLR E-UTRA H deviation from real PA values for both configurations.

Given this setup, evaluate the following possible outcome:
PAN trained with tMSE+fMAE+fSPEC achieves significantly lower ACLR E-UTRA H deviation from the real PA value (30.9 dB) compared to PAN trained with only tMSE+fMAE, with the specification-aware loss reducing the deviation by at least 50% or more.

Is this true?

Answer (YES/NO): YES